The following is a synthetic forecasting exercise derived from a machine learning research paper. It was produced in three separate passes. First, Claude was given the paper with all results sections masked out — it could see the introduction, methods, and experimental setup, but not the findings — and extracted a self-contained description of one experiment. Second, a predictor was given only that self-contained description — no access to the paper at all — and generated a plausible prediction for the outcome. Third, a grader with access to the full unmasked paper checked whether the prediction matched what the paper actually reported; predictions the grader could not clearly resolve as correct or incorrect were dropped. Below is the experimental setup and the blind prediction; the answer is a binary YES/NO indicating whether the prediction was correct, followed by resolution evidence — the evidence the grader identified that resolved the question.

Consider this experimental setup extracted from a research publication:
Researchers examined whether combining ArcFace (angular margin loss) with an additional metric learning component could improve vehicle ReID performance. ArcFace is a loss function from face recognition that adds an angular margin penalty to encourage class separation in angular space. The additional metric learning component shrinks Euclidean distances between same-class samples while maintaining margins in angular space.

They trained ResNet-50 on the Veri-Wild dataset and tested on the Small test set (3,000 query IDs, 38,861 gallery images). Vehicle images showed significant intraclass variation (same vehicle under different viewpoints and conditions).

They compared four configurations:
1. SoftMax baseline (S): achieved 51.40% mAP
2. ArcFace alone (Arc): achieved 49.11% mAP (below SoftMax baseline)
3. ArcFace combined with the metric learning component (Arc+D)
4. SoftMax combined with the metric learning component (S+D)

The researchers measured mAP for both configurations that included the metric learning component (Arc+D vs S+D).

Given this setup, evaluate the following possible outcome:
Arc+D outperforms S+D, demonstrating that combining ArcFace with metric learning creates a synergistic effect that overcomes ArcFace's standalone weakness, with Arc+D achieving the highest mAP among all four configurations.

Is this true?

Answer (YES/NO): NO